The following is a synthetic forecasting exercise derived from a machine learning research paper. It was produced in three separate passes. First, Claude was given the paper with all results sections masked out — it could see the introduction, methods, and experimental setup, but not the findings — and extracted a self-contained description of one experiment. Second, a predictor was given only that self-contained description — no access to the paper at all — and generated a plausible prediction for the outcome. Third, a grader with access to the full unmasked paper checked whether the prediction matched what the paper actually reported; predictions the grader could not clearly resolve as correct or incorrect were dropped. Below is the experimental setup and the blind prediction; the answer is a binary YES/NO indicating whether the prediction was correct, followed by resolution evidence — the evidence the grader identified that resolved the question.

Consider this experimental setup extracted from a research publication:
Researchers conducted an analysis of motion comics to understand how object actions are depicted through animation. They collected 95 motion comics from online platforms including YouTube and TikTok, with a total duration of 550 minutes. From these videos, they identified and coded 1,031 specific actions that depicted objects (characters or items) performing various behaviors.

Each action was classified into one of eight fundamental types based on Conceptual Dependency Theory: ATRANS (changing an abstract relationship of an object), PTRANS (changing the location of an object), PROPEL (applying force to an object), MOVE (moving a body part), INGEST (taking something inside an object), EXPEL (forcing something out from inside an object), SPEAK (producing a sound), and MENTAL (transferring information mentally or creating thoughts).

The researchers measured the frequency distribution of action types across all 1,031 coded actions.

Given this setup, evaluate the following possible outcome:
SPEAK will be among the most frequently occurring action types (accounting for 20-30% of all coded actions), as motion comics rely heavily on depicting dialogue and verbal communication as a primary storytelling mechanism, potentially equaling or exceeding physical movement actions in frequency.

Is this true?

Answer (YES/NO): NO